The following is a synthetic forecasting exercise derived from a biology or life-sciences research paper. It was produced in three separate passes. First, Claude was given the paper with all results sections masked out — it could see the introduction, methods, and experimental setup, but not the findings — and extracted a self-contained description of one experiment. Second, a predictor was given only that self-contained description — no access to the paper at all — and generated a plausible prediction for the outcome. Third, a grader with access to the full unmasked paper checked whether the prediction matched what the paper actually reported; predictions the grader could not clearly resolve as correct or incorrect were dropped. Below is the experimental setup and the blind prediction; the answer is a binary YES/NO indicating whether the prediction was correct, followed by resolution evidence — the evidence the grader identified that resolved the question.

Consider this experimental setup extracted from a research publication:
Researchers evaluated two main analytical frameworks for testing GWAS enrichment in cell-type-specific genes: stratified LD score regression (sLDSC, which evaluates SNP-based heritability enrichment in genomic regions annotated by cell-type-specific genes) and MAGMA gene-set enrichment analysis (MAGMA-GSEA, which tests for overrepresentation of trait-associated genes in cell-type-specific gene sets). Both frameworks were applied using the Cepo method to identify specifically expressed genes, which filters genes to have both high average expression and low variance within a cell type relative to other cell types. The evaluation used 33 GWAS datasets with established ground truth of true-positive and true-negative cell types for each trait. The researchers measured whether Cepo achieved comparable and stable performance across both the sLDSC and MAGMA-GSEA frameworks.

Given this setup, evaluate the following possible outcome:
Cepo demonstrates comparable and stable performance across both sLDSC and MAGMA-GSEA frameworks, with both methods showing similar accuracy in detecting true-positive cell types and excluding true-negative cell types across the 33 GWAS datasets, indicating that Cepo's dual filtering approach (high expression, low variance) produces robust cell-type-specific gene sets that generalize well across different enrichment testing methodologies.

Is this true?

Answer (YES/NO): YES